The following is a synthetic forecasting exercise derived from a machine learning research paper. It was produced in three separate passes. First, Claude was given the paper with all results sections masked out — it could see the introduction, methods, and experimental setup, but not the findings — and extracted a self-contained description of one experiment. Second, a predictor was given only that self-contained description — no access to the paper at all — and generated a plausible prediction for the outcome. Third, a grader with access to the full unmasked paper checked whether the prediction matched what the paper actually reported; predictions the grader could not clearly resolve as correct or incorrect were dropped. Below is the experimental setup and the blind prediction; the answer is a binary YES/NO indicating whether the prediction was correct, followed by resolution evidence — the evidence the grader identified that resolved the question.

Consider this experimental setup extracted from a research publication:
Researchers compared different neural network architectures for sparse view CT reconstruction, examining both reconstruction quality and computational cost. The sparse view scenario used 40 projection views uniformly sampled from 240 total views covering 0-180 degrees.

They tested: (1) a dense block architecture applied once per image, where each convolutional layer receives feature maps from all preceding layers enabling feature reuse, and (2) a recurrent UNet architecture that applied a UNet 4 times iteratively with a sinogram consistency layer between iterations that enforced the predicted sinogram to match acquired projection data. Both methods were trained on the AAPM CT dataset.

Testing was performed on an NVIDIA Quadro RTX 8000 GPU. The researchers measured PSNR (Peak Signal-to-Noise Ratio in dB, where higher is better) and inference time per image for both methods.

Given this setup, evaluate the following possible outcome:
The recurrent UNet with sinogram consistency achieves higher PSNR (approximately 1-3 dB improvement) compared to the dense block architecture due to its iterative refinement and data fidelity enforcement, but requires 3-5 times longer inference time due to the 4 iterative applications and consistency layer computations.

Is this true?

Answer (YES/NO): NO